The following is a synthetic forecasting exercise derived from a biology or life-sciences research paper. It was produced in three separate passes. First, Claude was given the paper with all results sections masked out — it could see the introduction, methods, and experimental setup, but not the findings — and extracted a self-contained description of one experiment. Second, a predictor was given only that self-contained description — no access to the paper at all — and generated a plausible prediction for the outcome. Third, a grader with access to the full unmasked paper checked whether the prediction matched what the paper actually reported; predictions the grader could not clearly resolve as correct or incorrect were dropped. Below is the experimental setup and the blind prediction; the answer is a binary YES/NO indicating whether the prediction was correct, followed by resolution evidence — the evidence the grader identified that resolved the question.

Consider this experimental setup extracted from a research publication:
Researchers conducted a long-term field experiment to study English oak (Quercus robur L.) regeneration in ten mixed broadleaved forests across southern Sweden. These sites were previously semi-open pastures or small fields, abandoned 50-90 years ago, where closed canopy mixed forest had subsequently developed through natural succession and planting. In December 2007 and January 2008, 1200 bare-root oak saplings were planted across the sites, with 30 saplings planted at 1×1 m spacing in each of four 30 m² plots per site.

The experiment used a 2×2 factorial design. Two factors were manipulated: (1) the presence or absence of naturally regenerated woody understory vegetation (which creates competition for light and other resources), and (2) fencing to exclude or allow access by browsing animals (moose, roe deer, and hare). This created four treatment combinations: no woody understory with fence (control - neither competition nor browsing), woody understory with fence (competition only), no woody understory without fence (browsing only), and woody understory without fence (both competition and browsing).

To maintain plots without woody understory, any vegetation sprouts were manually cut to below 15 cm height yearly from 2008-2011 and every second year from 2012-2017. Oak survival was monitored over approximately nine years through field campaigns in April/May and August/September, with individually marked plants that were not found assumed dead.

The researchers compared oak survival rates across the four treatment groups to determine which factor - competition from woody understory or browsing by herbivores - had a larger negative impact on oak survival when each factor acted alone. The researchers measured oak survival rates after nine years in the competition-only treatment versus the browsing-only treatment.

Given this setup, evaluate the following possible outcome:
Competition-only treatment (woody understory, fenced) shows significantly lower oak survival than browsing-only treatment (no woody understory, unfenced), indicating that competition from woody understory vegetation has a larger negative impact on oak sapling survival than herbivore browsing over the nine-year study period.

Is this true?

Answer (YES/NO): YES